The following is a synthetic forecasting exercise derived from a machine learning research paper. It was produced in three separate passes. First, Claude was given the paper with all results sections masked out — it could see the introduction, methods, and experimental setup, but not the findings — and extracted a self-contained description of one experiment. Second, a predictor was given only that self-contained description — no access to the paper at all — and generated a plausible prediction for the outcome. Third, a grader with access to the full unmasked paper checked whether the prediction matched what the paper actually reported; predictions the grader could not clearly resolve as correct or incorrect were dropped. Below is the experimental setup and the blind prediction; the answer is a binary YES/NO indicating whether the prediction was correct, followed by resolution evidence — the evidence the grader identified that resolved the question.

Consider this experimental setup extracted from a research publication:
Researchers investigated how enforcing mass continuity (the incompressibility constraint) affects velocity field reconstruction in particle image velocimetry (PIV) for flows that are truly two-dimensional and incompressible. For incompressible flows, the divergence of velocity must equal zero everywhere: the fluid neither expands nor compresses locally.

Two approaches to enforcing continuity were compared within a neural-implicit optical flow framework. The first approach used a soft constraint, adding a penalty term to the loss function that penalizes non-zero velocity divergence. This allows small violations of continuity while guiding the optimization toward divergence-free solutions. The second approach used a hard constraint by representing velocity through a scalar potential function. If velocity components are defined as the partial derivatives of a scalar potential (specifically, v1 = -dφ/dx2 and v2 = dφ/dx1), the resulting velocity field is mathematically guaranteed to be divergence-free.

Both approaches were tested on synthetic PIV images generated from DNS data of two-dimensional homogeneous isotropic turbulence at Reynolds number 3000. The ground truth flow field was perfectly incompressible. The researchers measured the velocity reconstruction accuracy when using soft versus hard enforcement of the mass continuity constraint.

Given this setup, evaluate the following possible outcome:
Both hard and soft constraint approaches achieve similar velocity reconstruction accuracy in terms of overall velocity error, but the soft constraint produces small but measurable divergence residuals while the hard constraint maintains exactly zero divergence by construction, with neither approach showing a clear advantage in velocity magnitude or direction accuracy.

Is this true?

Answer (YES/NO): NO